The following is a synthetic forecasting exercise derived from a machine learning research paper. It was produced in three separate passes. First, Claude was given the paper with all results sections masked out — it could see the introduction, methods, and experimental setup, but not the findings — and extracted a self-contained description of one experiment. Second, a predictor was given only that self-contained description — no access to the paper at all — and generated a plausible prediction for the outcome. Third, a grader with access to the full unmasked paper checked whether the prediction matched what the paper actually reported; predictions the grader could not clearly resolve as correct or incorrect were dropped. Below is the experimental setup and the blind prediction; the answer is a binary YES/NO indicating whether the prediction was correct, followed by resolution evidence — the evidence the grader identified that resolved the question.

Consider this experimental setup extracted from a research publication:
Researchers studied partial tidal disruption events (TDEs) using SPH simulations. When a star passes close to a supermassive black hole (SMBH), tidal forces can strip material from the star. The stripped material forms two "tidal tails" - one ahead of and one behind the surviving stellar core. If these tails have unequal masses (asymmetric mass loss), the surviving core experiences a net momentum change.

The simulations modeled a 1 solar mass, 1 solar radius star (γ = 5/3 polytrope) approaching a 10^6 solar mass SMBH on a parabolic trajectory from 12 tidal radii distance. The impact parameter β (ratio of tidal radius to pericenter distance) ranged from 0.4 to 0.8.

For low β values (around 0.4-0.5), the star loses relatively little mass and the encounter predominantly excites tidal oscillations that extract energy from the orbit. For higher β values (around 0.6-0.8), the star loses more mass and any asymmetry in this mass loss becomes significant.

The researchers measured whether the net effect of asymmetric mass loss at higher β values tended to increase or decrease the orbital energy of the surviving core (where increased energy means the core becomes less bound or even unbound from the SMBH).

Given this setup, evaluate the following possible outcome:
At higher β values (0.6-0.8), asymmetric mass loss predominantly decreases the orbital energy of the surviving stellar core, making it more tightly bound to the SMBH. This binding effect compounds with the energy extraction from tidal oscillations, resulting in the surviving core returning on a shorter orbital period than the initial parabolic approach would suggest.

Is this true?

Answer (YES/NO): NO